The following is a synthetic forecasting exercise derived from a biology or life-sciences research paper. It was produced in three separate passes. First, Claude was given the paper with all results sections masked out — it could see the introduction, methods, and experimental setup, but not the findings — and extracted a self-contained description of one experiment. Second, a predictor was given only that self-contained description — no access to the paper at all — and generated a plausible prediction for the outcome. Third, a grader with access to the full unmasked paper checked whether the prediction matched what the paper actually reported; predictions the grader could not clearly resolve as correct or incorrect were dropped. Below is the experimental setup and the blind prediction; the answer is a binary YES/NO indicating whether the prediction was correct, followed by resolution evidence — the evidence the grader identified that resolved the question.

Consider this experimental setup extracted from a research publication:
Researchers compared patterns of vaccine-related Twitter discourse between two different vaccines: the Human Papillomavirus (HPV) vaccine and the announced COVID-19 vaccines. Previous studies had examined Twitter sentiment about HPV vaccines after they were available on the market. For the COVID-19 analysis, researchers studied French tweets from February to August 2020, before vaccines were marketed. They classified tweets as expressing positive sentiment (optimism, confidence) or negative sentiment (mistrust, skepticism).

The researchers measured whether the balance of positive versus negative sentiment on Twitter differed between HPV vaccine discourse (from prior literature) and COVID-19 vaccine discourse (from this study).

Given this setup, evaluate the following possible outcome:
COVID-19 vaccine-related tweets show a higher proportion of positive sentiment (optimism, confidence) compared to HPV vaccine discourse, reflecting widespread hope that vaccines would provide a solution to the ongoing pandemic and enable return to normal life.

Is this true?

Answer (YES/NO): NO